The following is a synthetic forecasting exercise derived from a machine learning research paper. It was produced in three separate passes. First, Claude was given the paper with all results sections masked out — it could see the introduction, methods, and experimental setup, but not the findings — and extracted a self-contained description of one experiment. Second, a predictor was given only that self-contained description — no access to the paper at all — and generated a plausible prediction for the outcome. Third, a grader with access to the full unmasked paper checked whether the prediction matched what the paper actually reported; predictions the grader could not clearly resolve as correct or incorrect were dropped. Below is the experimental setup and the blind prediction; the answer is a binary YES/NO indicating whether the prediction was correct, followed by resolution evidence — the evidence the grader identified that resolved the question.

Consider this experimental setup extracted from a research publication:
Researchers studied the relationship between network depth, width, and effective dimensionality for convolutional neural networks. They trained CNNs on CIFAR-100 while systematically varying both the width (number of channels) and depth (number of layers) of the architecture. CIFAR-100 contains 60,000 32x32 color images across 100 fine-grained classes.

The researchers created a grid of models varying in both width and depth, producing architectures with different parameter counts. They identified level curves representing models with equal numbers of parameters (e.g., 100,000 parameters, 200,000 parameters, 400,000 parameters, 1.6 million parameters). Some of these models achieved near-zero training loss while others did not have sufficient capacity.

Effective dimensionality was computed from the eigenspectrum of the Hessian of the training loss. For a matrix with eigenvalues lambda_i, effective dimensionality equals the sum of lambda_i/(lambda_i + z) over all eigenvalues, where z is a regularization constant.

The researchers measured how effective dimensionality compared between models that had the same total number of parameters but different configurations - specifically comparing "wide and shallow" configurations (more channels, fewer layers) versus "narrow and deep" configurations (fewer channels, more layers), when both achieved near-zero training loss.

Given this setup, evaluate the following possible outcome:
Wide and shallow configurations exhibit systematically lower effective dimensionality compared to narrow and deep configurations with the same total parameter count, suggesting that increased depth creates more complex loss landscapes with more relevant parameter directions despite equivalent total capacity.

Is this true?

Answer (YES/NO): NO